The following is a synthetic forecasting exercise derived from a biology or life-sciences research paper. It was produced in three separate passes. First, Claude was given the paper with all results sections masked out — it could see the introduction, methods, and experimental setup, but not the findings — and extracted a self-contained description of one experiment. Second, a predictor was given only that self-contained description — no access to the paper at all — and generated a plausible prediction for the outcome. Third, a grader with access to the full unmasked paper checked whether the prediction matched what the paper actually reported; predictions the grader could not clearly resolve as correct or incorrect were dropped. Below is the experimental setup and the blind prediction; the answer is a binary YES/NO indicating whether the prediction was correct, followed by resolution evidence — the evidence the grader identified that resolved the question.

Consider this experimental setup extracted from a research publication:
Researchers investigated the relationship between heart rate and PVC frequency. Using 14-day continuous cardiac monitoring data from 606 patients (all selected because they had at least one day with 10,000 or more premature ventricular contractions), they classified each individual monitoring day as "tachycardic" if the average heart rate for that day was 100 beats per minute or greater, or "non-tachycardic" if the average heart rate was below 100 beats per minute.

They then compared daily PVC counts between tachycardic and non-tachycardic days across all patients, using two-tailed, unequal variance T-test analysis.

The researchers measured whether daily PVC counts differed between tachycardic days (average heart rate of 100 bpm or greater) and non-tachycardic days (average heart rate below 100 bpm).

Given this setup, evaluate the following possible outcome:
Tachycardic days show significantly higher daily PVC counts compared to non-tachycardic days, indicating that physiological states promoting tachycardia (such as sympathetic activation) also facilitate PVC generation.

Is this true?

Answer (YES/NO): NO